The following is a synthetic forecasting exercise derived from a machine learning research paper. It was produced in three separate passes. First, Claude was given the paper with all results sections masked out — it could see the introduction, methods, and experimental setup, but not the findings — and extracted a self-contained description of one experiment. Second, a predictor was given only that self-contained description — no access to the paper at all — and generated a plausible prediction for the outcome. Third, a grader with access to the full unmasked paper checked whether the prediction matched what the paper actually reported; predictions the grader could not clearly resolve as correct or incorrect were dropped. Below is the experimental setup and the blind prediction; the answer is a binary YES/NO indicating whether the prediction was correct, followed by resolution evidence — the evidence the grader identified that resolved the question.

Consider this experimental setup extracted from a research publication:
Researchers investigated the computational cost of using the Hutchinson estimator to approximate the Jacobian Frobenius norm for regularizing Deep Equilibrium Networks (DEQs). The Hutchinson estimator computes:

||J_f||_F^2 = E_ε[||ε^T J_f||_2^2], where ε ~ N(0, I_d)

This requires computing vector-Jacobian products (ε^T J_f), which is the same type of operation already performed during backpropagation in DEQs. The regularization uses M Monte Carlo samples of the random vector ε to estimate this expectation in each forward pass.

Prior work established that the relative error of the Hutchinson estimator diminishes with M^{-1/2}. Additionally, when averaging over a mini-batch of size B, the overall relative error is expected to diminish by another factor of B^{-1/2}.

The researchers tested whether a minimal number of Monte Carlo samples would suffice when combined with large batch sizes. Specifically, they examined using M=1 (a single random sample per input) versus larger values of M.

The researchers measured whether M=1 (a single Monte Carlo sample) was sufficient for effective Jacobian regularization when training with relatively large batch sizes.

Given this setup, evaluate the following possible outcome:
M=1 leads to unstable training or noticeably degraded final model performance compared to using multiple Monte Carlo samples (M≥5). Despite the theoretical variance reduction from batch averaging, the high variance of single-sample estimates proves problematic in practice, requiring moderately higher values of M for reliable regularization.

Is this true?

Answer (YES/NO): NO